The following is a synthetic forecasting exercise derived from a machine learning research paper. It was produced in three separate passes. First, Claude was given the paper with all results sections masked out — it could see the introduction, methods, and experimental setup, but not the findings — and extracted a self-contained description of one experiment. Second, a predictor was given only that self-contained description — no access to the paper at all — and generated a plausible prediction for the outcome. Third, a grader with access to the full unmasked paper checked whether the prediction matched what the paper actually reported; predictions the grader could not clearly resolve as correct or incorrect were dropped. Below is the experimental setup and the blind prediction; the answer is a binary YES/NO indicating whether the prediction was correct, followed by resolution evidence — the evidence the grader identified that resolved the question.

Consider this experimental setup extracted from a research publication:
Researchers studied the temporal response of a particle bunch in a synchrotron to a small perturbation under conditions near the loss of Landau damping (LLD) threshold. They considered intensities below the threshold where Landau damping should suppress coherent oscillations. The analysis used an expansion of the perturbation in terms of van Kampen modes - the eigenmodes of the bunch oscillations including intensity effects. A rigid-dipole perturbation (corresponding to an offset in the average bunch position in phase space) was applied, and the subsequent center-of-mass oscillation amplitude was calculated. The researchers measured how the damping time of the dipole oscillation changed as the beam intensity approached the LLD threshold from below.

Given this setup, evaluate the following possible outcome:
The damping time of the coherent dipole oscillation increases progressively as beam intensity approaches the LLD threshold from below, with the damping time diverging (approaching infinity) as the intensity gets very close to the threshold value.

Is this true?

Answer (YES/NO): YES